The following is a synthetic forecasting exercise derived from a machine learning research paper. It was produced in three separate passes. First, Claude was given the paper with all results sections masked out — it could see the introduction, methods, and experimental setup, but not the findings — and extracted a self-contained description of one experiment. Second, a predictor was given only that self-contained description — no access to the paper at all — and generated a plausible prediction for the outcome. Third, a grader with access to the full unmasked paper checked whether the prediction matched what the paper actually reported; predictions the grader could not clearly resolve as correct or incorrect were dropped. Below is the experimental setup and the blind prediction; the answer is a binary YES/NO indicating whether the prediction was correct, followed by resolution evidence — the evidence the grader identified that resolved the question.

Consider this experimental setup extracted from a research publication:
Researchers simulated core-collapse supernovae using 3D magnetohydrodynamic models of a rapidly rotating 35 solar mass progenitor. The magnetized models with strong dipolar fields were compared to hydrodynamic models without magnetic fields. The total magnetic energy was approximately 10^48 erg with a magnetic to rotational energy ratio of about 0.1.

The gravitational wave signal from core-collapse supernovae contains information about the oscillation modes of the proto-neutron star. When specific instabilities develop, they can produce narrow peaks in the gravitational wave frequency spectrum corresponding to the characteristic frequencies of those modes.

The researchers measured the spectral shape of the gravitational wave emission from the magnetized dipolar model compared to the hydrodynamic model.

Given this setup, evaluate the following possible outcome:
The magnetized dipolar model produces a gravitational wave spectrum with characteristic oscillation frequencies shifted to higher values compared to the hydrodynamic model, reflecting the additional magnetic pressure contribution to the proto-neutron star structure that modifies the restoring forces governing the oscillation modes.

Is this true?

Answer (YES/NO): NO